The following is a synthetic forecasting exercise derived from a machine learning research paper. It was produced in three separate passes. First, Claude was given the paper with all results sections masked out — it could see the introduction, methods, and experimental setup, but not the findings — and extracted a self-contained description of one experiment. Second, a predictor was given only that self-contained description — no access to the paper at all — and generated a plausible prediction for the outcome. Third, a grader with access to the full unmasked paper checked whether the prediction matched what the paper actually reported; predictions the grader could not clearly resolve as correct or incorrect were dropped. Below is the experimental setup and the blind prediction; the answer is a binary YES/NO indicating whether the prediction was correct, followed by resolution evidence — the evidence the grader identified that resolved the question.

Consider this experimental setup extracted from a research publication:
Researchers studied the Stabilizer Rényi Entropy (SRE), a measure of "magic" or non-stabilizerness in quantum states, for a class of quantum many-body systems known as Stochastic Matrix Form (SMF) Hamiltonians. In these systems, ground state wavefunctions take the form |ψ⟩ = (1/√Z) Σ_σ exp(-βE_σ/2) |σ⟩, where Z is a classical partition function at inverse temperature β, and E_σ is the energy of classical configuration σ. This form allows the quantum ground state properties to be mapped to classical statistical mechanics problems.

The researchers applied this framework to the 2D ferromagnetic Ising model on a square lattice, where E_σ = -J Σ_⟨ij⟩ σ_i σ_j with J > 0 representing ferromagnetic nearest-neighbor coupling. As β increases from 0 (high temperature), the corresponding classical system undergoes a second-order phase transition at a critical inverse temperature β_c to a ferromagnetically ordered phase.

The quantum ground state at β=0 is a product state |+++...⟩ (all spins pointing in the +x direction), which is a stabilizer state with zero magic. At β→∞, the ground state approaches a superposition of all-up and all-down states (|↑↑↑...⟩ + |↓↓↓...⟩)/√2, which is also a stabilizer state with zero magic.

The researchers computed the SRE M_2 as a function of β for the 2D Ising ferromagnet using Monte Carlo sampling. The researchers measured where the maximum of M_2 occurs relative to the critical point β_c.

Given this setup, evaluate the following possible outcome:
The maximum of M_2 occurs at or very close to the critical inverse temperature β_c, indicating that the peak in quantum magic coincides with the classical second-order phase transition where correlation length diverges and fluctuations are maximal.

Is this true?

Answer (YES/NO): NO